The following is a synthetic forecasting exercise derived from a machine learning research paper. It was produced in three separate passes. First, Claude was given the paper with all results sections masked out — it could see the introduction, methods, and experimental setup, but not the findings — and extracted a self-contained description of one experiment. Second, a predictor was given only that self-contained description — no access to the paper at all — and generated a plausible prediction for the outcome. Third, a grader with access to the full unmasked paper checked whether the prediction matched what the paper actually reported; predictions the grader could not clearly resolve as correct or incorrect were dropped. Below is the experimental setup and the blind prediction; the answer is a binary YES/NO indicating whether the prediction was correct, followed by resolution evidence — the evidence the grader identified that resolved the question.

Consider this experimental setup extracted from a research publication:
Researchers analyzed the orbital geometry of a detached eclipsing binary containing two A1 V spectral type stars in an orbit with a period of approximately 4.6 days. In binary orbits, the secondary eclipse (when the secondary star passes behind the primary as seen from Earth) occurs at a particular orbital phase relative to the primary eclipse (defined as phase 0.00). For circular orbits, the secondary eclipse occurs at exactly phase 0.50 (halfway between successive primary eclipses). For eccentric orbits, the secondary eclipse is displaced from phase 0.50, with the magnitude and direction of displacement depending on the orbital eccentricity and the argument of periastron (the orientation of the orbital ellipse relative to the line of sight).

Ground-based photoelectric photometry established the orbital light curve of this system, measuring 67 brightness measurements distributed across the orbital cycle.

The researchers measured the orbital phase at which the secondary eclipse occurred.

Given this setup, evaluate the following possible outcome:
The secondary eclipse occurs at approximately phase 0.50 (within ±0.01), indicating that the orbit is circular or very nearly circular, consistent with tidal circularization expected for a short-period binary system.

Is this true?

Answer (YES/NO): NO